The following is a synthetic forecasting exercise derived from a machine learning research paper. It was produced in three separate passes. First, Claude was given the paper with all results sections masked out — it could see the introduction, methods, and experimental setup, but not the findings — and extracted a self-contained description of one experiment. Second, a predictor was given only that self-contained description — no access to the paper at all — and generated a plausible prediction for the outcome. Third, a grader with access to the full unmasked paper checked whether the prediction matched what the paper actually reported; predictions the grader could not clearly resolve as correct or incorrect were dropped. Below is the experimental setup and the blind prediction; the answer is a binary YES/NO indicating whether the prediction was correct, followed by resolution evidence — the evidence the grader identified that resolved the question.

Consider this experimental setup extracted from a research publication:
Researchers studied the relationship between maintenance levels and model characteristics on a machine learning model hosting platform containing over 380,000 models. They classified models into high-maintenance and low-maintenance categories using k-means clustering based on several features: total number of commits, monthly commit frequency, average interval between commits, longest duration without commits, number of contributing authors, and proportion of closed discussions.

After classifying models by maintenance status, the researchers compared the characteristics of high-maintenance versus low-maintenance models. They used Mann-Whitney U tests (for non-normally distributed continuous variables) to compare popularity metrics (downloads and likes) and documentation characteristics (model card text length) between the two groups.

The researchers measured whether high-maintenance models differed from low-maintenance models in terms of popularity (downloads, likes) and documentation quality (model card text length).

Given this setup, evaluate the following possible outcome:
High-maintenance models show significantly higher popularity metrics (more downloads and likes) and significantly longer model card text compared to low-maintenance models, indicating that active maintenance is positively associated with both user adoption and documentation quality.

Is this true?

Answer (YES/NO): YES